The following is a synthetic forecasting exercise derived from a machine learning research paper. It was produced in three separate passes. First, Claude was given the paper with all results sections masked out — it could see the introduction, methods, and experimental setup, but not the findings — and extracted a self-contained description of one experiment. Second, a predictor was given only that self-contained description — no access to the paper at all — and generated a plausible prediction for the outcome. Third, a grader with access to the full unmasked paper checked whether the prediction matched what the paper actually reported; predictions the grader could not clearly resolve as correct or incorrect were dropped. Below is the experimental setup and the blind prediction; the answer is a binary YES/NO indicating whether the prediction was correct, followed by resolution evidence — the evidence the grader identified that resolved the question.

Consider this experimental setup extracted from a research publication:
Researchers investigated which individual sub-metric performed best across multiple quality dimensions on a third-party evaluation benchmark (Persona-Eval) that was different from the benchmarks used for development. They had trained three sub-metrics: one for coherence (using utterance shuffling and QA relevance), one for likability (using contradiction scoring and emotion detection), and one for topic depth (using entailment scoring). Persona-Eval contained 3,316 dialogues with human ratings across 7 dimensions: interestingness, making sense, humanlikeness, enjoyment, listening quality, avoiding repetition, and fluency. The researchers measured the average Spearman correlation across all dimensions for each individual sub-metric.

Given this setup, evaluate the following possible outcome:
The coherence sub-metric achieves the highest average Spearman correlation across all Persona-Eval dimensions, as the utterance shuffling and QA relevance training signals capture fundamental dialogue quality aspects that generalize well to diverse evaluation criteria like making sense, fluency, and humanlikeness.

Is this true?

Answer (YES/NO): YES